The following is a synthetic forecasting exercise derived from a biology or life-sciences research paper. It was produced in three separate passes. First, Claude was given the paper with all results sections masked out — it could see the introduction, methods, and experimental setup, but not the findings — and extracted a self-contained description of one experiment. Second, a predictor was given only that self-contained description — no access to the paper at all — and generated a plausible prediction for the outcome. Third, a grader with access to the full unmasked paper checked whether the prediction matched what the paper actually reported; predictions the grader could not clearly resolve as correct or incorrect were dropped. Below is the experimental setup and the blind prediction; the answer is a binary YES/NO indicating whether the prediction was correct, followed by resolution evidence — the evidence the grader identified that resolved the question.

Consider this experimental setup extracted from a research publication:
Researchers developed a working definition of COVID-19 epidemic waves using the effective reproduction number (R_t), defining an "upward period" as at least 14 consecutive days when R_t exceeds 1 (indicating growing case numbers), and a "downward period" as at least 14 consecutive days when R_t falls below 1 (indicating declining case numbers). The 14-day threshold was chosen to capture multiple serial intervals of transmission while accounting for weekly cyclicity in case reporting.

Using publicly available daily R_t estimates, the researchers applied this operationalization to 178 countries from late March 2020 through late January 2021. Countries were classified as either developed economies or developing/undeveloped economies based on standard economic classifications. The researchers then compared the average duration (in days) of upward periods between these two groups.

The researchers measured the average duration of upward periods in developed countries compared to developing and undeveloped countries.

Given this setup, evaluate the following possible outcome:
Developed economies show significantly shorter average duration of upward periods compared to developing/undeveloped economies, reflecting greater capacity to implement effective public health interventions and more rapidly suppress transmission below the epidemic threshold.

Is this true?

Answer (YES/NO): YES